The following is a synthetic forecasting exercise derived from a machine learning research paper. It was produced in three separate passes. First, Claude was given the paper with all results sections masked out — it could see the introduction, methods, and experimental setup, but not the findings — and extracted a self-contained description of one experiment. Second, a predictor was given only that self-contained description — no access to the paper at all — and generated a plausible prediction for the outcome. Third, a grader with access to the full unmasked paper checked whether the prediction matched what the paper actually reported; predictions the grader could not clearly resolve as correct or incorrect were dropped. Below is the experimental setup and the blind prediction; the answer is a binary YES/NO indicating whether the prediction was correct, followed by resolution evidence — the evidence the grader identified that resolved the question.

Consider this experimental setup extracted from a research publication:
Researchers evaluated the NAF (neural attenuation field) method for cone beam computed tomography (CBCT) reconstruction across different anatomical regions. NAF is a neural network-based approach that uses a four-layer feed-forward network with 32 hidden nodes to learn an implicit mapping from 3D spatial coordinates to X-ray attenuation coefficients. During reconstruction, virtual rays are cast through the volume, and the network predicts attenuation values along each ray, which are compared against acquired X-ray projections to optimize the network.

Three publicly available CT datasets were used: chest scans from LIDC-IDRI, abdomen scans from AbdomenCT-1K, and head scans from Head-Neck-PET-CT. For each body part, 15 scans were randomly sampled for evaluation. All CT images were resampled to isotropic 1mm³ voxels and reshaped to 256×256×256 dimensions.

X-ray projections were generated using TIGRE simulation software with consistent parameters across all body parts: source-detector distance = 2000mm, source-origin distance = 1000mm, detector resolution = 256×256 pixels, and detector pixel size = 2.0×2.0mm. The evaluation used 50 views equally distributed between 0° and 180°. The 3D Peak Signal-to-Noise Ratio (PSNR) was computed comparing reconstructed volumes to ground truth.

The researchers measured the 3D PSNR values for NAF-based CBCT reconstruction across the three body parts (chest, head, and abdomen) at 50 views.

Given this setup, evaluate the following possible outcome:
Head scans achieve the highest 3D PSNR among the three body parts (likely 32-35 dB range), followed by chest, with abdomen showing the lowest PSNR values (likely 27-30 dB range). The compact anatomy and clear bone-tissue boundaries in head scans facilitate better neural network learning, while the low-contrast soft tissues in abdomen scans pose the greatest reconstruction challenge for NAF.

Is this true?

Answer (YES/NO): NO